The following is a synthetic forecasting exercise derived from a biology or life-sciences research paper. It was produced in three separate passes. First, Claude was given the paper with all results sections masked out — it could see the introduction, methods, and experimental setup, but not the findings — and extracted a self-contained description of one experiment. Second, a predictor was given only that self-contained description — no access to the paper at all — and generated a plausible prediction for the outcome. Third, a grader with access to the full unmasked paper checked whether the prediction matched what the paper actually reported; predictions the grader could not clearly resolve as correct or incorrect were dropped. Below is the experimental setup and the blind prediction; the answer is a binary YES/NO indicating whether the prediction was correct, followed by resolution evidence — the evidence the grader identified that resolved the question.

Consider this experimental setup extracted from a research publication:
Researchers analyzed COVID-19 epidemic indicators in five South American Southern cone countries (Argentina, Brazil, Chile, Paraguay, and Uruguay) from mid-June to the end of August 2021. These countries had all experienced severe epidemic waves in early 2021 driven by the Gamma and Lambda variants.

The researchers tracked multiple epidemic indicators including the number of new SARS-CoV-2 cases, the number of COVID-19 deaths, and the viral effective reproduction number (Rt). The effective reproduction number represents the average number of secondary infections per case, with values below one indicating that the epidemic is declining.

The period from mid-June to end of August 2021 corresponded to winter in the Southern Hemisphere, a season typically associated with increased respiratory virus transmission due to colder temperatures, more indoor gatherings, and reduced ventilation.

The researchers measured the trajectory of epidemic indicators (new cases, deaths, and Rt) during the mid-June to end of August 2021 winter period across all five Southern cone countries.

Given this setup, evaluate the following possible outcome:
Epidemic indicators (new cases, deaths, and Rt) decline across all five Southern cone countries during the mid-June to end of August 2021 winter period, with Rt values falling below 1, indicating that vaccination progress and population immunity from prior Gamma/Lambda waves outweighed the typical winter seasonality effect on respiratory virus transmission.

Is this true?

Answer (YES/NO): YES